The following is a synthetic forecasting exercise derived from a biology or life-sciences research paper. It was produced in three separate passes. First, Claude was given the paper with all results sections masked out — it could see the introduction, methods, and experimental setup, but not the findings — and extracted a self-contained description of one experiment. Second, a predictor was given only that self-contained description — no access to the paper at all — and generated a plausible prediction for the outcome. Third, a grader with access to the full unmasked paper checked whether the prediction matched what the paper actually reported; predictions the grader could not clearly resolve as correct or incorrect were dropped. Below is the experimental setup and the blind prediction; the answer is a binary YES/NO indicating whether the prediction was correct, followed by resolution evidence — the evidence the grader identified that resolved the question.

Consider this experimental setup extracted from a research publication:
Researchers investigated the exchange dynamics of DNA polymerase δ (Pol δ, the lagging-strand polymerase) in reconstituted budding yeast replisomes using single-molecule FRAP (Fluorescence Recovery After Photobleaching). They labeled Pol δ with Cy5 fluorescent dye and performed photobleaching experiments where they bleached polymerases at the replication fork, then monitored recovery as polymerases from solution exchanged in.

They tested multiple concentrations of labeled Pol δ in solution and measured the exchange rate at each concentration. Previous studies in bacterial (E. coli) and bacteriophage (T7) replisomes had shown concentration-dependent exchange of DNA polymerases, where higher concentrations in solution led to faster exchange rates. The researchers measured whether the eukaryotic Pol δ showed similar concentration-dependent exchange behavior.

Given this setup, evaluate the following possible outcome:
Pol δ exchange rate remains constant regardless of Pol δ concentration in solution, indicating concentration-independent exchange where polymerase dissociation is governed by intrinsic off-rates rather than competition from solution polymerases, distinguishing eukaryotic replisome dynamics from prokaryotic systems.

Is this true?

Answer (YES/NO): NO